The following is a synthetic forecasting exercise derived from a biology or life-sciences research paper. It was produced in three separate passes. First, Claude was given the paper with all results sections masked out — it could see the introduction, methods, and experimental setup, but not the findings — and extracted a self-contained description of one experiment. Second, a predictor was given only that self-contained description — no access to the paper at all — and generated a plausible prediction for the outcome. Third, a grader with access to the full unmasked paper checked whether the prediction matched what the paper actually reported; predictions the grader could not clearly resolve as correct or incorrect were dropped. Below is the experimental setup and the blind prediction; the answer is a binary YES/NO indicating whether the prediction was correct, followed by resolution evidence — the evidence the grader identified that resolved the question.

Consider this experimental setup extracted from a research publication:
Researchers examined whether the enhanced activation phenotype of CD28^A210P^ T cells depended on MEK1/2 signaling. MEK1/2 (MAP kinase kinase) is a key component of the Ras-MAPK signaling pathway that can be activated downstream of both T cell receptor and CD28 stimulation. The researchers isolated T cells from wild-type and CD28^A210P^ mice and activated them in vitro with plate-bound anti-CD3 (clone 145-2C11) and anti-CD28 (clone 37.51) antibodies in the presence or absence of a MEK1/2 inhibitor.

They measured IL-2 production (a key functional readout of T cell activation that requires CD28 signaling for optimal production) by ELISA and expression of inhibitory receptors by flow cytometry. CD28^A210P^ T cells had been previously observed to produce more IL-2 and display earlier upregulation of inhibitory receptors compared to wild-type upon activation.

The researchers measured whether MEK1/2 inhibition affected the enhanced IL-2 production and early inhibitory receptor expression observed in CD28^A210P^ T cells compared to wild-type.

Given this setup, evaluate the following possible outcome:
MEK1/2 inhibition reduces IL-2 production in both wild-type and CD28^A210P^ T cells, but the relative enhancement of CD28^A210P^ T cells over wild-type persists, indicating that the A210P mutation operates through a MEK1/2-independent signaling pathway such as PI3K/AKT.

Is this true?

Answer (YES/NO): NO